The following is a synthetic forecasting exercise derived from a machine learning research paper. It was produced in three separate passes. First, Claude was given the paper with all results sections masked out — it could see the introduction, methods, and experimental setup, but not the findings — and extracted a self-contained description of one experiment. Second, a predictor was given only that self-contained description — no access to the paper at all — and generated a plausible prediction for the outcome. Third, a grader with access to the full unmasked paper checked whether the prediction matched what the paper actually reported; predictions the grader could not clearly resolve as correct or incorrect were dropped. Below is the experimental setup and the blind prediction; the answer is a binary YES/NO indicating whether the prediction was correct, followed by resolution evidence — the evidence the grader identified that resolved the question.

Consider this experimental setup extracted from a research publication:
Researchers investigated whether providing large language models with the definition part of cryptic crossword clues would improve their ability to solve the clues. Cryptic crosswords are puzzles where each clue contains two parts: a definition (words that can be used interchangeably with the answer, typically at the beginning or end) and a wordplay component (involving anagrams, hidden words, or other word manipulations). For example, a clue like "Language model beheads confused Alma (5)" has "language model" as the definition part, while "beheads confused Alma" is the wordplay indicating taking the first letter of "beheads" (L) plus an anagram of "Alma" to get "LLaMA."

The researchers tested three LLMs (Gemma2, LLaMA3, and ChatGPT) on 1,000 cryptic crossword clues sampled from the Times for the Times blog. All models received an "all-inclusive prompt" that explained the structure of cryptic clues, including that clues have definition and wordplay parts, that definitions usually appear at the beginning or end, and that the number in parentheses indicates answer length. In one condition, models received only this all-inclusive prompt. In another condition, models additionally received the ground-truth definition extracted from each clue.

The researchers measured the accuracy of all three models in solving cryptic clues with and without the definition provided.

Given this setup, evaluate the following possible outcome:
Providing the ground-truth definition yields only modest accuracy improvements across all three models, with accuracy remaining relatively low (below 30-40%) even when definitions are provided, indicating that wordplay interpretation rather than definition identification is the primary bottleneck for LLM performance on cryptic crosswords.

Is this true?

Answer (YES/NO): YES